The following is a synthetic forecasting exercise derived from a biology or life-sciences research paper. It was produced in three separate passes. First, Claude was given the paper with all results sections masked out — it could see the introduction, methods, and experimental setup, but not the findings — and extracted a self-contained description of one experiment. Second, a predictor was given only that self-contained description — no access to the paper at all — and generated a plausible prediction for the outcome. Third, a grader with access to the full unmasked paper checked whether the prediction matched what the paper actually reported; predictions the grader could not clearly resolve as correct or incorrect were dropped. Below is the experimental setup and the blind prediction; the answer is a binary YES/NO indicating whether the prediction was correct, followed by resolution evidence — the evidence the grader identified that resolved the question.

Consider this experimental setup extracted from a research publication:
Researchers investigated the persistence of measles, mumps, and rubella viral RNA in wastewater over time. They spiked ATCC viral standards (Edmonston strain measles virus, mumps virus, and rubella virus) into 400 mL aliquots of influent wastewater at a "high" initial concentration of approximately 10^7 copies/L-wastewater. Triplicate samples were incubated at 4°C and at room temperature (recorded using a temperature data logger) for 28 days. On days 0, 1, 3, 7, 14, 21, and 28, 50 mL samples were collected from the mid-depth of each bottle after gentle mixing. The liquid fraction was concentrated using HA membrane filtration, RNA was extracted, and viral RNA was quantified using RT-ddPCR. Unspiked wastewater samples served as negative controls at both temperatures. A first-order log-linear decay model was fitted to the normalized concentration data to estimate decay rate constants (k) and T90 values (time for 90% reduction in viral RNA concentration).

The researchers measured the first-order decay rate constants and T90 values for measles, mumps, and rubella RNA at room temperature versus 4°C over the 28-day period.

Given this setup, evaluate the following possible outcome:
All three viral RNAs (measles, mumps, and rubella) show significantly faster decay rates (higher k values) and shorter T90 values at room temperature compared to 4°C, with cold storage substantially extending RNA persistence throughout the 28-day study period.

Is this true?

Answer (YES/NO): YES